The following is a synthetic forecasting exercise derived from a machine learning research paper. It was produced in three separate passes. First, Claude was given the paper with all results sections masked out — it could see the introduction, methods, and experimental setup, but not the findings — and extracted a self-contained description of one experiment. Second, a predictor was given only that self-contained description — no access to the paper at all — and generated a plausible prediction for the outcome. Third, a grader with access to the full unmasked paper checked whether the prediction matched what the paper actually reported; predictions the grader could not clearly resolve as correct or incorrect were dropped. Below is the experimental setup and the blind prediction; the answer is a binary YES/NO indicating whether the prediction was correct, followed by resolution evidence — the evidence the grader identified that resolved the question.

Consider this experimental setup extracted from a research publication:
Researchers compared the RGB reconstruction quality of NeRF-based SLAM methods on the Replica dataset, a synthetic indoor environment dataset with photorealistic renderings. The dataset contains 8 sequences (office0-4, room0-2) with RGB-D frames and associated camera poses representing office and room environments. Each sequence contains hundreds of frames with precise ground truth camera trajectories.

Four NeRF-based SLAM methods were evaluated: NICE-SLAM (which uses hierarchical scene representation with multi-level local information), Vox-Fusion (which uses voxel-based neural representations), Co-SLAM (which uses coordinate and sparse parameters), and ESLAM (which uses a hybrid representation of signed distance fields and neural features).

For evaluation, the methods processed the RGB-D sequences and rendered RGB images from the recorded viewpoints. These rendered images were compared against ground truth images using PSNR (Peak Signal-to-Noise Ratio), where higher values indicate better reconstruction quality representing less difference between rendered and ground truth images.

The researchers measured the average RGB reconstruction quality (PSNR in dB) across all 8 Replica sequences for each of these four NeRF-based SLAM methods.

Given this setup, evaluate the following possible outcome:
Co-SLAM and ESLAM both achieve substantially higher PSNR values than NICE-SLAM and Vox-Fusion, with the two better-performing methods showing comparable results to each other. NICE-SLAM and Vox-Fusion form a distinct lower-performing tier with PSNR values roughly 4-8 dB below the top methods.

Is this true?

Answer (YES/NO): YES